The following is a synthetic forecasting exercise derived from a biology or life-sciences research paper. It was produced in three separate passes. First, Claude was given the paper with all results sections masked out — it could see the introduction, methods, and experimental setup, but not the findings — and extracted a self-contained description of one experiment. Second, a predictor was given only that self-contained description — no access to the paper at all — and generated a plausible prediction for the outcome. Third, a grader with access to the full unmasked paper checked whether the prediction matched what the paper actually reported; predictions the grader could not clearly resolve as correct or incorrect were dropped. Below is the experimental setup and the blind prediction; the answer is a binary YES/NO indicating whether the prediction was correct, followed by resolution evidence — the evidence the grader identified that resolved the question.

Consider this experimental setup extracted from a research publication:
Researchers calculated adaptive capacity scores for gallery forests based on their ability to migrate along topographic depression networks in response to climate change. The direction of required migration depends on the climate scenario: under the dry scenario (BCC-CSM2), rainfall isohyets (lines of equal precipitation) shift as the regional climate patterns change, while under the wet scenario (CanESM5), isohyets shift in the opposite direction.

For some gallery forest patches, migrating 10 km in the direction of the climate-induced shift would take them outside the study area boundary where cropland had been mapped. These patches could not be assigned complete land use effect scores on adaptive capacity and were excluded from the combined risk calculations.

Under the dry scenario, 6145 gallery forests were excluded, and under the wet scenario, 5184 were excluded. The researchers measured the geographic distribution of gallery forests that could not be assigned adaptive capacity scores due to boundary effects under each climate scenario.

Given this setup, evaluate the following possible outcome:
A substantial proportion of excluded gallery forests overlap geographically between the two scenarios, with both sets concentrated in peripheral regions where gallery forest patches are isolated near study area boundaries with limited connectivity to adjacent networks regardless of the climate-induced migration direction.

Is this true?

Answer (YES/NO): NO